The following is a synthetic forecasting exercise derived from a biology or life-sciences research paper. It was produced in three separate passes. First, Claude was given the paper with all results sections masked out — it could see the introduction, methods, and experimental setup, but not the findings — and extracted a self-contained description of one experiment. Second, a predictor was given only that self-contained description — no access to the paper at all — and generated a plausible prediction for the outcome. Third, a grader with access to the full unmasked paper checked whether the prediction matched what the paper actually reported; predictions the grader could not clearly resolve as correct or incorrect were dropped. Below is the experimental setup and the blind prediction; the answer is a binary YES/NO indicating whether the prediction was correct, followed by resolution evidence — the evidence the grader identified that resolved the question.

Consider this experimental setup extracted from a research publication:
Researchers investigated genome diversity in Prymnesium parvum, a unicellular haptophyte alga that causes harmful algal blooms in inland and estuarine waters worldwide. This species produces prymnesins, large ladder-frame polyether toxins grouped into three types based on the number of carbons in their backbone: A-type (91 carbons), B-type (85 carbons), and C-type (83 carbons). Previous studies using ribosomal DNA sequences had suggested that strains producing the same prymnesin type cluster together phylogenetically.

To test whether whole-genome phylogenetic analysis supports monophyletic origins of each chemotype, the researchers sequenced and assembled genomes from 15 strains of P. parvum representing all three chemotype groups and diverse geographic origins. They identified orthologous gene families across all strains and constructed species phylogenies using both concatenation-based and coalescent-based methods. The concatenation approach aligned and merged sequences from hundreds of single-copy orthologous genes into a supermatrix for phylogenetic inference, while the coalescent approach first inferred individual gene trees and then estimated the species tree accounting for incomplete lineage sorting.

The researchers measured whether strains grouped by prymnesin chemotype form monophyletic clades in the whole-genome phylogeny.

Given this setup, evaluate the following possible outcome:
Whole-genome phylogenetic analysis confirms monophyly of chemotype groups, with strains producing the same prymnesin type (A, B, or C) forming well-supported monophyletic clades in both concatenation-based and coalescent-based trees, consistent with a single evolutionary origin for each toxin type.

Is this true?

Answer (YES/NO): NO